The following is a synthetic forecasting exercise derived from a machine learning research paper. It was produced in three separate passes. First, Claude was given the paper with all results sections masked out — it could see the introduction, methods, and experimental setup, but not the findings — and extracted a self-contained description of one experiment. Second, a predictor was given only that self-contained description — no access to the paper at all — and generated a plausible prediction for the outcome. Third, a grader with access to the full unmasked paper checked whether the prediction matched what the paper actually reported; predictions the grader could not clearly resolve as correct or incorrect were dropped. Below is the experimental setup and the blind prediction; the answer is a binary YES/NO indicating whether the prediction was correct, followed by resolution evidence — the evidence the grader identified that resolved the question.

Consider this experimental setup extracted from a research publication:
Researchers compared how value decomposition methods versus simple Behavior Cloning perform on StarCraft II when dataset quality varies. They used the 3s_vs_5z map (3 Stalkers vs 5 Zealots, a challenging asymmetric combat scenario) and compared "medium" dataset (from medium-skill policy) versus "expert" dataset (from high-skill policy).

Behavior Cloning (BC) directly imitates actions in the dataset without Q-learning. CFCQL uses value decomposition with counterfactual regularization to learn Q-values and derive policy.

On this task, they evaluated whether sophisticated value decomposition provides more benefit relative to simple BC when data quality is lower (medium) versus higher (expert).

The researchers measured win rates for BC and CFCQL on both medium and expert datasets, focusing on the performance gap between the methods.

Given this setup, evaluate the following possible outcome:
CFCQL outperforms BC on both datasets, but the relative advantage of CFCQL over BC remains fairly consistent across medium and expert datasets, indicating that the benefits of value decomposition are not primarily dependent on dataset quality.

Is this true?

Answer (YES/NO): NO